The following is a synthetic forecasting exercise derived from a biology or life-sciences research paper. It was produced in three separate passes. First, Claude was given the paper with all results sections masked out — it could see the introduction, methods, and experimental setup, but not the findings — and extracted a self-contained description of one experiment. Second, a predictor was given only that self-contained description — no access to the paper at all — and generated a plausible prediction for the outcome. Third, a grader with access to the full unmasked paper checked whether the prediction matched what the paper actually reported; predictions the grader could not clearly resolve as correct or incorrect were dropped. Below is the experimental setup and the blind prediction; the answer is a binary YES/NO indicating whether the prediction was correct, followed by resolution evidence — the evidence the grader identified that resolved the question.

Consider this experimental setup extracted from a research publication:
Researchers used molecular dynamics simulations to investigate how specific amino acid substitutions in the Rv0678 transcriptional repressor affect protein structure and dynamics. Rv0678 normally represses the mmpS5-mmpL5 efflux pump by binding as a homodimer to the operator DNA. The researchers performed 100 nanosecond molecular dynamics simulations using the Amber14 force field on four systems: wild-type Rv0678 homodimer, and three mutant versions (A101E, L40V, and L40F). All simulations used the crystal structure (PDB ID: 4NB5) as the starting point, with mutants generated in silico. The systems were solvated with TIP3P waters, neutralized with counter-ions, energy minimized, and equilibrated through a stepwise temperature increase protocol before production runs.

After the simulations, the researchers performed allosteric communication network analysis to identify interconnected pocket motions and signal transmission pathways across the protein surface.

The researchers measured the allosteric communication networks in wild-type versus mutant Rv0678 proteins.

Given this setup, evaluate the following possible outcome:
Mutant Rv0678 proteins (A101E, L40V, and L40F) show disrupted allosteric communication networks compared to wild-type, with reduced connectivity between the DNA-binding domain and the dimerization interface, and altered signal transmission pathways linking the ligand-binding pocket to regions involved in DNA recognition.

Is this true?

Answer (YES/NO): NO